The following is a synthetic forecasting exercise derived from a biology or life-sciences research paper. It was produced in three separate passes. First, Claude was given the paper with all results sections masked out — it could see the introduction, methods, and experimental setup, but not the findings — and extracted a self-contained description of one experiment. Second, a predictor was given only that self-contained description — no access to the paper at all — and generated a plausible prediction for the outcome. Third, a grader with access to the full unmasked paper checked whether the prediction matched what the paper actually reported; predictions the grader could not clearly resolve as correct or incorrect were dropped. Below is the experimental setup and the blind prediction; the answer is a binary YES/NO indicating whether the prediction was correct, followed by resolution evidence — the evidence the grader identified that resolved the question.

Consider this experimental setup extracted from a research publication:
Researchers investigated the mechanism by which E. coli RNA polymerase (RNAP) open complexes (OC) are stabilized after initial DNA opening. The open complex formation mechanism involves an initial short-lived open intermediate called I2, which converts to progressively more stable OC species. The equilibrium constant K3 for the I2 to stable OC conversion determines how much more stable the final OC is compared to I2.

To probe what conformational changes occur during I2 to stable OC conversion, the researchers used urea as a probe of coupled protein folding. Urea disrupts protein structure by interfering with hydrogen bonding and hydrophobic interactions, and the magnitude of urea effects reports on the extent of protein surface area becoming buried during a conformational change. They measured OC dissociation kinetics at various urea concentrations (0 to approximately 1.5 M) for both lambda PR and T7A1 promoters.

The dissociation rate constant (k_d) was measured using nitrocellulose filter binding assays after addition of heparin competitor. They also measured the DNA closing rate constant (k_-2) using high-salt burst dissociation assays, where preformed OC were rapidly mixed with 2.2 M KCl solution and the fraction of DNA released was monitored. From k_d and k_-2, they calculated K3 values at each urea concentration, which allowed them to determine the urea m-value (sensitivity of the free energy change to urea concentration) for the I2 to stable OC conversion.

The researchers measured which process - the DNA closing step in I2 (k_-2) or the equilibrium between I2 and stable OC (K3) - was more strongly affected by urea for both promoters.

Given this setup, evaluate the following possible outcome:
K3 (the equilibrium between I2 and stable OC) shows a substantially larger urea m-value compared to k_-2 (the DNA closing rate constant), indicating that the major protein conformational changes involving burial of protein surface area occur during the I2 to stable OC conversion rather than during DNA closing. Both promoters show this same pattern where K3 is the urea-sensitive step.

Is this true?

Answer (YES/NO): YES